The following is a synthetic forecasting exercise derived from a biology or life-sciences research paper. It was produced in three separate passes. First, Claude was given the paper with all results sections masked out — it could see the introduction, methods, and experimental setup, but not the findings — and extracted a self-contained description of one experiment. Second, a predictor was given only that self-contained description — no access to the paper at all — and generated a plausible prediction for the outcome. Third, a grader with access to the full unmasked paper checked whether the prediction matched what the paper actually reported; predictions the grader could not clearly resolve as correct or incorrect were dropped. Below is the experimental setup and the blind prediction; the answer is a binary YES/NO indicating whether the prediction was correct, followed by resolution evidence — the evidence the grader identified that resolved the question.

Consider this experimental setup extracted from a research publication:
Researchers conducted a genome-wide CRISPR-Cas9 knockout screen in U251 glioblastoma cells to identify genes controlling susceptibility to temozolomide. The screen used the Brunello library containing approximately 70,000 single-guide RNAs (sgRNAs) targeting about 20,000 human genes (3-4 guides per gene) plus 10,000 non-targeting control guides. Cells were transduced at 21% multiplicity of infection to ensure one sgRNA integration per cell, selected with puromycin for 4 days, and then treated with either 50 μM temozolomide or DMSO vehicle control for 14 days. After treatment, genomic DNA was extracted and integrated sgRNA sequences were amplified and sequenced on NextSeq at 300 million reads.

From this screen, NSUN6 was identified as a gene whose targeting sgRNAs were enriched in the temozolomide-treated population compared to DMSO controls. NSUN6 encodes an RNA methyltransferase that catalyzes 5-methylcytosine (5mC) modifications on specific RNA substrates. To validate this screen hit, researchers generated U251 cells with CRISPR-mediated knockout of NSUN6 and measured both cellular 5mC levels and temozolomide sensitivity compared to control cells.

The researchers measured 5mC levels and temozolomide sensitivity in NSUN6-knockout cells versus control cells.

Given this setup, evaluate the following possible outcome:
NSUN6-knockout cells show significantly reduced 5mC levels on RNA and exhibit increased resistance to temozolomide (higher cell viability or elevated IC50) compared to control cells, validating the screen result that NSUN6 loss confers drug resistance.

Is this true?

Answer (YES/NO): YES